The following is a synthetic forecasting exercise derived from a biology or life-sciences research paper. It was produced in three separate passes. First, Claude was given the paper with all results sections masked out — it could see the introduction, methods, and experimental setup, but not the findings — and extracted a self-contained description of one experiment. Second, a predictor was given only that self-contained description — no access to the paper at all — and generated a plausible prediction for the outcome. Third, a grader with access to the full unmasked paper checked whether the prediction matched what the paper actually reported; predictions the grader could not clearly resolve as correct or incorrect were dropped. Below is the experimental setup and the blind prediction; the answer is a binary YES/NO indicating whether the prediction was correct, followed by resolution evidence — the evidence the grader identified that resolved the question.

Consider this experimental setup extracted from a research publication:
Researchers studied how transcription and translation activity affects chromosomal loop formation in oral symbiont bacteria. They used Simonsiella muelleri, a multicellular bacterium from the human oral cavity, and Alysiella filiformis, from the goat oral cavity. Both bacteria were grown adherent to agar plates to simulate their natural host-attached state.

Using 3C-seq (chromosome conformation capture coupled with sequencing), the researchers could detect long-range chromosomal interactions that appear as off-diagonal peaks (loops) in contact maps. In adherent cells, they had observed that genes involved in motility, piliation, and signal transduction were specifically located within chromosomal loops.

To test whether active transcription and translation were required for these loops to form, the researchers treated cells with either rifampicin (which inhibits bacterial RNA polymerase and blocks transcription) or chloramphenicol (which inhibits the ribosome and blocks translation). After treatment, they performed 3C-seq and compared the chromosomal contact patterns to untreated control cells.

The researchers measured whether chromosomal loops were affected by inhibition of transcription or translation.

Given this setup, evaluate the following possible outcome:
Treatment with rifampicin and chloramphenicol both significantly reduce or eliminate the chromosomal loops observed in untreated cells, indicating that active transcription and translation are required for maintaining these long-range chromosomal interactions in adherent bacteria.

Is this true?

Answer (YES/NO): NO